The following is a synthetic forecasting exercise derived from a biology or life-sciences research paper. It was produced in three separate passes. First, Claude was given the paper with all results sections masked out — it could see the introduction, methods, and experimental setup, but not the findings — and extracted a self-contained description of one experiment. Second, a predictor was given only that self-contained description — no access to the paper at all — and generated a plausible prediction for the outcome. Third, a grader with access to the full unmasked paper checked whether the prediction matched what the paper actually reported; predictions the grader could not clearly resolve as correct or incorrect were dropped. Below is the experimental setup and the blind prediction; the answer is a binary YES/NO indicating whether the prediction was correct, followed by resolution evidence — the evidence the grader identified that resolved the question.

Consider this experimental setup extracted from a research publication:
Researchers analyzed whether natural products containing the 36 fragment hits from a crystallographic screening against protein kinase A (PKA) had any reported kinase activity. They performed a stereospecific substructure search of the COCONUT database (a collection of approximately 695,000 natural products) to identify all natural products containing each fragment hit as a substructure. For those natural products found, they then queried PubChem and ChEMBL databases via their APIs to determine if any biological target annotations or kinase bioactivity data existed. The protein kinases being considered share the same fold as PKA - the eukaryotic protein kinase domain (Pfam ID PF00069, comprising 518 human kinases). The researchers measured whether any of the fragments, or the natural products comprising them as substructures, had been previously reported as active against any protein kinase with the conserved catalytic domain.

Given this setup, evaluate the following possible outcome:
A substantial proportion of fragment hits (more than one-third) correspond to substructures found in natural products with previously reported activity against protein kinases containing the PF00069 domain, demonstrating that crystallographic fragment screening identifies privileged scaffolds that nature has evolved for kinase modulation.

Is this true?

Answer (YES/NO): NO